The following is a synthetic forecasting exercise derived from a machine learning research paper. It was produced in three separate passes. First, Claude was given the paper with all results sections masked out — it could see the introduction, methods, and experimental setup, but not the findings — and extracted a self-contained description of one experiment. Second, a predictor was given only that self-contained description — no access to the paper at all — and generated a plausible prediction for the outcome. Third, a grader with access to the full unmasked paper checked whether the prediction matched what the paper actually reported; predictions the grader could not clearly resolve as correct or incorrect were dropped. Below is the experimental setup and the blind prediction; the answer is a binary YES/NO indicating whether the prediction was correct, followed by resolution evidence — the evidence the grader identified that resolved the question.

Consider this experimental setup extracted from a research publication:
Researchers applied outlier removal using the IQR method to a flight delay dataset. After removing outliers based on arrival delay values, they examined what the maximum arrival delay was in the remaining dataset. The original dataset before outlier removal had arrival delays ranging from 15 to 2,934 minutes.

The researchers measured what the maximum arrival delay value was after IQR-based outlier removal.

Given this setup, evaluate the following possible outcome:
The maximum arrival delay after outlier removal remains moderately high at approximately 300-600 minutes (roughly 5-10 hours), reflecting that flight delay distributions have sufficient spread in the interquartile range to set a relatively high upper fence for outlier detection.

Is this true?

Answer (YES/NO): NO